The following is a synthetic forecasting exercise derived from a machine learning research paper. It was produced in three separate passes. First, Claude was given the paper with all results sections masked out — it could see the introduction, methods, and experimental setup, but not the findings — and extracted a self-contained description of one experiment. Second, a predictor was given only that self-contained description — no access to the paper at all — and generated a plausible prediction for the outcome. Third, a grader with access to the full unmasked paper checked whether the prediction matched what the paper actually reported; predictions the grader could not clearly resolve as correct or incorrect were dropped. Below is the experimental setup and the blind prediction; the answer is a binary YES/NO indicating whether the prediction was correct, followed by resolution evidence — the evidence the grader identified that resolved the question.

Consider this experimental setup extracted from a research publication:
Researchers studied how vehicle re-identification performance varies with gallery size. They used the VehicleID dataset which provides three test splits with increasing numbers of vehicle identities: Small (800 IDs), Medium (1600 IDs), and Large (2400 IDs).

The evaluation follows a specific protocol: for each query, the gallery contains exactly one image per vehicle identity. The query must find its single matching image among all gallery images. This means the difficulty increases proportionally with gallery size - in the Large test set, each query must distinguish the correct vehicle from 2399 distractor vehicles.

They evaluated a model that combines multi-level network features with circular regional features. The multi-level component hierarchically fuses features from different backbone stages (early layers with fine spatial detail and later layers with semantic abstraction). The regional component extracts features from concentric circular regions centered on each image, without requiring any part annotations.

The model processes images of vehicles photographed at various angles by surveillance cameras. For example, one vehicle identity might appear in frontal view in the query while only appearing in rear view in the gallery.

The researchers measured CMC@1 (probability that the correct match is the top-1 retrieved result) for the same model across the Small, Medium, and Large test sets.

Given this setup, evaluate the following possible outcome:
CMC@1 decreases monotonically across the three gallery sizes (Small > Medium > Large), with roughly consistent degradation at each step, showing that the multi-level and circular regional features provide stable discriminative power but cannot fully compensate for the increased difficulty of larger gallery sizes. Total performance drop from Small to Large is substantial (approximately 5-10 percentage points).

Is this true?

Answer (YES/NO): NO